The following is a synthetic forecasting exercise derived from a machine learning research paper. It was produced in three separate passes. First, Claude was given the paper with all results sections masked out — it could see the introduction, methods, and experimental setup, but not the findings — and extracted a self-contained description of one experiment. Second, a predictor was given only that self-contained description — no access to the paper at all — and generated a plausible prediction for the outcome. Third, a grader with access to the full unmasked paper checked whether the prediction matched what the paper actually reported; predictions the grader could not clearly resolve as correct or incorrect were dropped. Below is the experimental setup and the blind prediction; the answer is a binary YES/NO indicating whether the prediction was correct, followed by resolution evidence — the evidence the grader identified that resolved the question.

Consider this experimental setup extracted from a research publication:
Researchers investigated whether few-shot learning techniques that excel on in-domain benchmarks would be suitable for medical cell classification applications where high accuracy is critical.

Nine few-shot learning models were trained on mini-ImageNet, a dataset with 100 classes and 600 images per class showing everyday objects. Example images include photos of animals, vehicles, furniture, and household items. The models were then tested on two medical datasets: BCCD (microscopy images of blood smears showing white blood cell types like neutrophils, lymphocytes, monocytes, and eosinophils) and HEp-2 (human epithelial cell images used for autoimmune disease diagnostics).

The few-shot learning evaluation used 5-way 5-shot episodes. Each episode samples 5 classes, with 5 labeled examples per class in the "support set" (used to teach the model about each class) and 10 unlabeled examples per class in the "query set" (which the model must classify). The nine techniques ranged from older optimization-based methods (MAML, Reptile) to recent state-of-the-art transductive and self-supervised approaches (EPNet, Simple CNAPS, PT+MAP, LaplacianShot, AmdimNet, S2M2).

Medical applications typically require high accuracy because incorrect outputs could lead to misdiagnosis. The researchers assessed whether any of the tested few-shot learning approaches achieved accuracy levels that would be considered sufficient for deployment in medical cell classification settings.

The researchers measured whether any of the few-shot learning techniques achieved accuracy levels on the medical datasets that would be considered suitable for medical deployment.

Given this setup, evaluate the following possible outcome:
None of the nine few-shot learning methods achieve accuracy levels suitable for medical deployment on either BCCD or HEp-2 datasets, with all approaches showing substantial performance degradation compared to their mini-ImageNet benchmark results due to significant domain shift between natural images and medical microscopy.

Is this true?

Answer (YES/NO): YES